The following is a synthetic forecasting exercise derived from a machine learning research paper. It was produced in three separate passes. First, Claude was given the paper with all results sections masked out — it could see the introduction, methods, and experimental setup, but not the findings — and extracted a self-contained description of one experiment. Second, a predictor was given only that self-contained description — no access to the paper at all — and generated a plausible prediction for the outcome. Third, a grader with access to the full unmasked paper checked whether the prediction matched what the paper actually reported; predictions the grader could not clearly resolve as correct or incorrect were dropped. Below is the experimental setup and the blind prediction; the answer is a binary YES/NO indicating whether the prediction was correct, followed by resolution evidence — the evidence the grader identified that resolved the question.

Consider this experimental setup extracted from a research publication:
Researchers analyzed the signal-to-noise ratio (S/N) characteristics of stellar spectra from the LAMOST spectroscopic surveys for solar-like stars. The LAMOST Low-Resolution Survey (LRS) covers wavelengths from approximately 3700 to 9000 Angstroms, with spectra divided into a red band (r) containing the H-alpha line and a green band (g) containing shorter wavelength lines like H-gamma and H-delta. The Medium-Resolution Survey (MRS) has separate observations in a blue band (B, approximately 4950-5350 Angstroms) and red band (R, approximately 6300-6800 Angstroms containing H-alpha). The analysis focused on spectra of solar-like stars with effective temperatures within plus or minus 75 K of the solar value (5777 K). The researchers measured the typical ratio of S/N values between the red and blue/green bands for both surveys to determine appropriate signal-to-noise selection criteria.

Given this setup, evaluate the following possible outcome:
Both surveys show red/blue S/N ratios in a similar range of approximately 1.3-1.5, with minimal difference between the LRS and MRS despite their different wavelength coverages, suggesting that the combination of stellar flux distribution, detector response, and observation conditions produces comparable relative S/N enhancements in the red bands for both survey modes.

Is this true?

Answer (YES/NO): YES